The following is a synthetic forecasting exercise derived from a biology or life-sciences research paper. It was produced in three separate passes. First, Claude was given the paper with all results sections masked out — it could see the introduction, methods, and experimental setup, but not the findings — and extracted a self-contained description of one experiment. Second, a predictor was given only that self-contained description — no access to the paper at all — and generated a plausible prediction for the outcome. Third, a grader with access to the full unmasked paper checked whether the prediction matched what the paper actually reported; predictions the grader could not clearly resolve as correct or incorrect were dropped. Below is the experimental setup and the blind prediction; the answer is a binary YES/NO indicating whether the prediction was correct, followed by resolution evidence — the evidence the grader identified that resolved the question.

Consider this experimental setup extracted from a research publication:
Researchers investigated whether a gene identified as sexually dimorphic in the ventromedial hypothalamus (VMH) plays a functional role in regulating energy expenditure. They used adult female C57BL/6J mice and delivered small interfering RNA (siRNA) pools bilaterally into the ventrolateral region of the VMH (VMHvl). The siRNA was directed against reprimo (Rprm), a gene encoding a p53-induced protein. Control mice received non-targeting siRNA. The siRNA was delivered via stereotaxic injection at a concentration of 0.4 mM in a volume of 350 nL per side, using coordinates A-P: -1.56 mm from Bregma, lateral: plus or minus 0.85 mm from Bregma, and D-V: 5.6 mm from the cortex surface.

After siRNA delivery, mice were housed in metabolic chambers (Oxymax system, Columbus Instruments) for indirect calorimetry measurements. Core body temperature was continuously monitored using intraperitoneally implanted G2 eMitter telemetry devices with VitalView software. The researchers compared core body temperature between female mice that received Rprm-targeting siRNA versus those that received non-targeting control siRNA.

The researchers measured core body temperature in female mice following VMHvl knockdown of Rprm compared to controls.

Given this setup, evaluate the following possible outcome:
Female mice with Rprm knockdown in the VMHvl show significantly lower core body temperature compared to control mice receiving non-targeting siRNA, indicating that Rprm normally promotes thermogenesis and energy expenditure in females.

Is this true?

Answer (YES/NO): NO